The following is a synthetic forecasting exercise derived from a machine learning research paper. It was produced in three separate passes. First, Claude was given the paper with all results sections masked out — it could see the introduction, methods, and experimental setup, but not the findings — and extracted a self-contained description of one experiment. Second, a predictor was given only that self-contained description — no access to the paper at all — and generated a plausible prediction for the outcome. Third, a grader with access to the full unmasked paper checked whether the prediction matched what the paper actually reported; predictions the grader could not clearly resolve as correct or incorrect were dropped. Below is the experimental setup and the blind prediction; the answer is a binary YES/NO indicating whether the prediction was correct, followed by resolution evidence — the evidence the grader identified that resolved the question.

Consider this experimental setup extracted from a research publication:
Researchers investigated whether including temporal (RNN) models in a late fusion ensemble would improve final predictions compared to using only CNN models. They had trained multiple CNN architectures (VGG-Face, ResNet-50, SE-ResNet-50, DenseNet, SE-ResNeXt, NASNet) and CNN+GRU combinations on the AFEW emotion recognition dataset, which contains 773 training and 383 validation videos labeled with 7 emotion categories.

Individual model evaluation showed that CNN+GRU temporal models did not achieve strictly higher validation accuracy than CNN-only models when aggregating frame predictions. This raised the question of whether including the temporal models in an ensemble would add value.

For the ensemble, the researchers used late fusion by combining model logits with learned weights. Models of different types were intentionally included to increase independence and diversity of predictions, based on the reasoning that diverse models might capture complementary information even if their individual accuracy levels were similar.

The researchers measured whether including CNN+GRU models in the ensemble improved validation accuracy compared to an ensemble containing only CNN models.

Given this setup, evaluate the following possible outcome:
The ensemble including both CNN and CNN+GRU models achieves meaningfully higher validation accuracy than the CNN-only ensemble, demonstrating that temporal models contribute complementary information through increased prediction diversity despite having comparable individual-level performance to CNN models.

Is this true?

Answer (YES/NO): YES